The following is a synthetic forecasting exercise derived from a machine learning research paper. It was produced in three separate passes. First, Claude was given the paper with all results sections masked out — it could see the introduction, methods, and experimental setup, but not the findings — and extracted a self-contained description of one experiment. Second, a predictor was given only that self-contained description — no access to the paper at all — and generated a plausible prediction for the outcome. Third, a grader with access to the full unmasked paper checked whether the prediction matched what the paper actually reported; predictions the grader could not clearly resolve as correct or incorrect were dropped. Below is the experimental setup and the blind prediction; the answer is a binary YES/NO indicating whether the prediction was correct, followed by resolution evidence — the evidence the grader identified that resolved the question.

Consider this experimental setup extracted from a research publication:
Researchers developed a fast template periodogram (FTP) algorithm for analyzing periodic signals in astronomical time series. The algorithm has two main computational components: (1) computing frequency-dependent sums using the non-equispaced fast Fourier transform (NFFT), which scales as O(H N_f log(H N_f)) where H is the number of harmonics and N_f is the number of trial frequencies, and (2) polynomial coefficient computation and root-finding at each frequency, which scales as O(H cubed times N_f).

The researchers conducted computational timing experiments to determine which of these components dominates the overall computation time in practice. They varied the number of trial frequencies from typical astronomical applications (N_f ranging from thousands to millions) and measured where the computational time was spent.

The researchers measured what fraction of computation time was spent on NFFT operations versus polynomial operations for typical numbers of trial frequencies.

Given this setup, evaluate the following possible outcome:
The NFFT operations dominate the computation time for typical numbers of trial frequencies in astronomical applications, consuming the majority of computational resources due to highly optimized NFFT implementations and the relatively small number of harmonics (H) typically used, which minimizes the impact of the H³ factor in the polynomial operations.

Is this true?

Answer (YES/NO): NO